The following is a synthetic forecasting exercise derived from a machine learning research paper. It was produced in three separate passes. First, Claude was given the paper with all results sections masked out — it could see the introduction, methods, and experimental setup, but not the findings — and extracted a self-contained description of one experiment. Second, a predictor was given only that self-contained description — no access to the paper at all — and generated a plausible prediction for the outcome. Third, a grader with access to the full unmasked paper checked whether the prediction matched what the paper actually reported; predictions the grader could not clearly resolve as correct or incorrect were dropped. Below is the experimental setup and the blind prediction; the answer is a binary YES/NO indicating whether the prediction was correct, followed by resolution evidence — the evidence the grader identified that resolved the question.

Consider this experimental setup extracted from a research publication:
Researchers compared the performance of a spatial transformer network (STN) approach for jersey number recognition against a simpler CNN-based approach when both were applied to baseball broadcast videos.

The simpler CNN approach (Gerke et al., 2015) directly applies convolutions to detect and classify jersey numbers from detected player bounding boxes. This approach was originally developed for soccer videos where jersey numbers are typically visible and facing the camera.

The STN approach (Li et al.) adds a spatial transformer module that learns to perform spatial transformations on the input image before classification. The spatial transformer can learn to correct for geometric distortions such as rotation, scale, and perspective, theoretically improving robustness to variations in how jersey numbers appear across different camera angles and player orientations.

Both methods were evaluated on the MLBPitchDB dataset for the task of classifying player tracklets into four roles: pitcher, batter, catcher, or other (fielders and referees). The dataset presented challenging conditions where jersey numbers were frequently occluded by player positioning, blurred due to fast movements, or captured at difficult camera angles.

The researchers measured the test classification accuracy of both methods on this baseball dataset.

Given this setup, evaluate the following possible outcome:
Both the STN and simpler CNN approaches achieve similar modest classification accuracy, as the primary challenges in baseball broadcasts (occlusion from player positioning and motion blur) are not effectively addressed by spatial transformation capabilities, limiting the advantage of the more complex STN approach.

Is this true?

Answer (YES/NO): NO